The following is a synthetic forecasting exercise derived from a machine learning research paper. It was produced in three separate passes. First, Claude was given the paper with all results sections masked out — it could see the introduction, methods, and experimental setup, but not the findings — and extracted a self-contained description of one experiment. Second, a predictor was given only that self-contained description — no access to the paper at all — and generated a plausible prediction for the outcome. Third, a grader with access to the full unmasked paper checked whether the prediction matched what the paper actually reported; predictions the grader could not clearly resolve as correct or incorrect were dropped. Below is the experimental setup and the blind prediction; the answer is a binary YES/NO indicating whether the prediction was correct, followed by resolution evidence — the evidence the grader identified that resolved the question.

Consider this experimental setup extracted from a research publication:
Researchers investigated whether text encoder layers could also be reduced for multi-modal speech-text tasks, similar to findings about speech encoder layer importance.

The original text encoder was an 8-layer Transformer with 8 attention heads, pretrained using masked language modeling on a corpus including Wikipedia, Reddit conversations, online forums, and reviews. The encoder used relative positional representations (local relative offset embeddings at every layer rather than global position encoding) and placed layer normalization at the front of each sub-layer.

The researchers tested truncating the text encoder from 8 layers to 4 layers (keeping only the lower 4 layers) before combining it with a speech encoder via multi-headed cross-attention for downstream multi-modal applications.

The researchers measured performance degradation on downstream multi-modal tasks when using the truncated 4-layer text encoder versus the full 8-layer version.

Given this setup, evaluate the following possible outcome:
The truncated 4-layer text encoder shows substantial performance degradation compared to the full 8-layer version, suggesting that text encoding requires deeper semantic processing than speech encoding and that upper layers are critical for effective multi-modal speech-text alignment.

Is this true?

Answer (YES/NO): NO